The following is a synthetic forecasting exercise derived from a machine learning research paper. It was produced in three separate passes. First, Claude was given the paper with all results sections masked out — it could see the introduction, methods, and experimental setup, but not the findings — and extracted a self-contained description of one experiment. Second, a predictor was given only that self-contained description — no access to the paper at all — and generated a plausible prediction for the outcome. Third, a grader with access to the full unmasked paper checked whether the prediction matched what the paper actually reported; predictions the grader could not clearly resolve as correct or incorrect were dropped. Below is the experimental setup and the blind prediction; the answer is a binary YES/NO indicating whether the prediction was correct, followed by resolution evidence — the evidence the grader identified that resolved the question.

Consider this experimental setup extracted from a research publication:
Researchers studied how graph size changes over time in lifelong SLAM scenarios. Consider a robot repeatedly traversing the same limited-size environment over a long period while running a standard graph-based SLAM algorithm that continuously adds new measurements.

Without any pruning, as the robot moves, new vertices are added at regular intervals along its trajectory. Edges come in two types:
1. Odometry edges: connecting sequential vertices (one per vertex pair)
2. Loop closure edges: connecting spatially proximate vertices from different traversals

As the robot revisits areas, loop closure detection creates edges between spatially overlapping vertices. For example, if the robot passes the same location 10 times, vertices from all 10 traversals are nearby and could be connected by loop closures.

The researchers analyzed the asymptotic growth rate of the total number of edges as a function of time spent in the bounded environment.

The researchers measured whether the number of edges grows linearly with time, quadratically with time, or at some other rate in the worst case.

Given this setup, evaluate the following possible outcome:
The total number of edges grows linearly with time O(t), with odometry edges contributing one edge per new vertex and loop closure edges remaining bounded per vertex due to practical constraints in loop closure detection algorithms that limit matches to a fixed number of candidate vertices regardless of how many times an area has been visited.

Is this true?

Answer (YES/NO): NO